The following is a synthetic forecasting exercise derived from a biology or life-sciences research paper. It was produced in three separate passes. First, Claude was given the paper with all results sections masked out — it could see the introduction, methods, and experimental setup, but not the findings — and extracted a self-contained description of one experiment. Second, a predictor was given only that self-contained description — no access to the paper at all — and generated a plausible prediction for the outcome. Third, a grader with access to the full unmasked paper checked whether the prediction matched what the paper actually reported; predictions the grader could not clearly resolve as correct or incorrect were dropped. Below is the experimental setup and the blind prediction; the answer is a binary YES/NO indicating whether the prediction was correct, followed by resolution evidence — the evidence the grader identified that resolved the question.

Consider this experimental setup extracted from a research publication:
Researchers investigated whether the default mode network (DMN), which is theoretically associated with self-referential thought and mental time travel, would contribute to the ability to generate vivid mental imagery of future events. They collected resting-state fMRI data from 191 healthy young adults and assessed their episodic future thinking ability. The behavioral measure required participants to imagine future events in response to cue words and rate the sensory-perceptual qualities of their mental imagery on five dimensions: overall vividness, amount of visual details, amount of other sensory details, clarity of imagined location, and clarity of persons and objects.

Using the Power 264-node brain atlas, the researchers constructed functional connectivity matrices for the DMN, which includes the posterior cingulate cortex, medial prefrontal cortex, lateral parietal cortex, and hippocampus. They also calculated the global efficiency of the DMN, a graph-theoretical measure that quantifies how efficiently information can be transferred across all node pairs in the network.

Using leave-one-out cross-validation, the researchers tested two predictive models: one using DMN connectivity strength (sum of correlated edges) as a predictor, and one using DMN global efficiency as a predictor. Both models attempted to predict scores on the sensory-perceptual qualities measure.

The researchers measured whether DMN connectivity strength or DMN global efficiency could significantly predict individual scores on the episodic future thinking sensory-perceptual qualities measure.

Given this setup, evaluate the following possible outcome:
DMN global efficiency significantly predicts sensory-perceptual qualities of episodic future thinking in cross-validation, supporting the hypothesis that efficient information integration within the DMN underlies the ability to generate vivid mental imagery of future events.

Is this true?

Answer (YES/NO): NO